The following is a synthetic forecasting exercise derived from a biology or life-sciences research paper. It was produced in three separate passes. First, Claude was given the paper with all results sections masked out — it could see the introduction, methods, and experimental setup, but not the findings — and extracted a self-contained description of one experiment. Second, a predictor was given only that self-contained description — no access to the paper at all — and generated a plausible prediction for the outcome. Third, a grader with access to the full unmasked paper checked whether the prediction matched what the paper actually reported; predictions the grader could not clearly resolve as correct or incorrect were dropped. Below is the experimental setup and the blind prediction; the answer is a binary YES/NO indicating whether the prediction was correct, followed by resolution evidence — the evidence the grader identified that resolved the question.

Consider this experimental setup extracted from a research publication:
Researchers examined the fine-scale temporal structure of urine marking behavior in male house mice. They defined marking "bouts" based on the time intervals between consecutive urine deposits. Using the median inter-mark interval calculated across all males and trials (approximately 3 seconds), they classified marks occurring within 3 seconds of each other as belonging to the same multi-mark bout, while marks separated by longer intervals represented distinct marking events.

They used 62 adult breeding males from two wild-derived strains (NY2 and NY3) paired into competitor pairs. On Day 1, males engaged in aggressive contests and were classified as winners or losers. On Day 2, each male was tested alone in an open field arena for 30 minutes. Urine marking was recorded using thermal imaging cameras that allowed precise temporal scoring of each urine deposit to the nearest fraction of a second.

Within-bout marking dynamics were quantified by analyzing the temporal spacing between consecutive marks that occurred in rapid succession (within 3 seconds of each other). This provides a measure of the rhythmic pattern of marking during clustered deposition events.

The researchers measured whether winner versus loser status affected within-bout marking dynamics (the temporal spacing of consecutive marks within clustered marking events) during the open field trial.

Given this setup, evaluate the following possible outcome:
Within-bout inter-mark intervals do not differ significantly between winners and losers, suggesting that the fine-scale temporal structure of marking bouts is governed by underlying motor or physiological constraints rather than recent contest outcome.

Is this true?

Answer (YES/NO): NO